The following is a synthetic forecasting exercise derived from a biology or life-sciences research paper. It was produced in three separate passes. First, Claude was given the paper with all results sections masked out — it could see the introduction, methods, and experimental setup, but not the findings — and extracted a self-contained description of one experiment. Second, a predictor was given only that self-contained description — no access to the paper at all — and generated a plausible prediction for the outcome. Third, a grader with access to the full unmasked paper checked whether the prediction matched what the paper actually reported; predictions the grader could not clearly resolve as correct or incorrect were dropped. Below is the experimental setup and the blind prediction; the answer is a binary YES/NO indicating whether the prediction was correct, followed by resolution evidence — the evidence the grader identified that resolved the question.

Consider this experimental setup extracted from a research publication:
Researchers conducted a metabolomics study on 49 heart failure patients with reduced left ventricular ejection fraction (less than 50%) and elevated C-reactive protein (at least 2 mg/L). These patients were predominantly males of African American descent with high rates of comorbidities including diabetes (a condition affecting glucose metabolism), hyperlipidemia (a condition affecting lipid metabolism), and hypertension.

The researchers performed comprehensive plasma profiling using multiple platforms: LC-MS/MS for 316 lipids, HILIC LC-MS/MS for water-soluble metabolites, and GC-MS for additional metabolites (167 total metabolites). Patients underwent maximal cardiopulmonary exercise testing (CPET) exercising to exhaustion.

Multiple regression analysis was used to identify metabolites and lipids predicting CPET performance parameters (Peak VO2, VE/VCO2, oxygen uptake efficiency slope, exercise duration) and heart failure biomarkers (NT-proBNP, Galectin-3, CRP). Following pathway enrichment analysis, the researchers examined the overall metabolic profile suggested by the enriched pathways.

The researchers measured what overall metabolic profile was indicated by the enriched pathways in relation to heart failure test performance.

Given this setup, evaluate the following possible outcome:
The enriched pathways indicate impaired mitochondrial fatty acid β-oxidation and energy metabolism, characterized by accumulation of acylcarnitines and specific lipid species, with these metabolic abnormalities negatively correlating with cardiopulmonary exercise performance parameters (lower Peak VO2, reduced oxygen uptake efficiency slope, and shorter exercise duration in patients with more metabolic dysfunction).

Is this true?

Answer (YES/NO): YES